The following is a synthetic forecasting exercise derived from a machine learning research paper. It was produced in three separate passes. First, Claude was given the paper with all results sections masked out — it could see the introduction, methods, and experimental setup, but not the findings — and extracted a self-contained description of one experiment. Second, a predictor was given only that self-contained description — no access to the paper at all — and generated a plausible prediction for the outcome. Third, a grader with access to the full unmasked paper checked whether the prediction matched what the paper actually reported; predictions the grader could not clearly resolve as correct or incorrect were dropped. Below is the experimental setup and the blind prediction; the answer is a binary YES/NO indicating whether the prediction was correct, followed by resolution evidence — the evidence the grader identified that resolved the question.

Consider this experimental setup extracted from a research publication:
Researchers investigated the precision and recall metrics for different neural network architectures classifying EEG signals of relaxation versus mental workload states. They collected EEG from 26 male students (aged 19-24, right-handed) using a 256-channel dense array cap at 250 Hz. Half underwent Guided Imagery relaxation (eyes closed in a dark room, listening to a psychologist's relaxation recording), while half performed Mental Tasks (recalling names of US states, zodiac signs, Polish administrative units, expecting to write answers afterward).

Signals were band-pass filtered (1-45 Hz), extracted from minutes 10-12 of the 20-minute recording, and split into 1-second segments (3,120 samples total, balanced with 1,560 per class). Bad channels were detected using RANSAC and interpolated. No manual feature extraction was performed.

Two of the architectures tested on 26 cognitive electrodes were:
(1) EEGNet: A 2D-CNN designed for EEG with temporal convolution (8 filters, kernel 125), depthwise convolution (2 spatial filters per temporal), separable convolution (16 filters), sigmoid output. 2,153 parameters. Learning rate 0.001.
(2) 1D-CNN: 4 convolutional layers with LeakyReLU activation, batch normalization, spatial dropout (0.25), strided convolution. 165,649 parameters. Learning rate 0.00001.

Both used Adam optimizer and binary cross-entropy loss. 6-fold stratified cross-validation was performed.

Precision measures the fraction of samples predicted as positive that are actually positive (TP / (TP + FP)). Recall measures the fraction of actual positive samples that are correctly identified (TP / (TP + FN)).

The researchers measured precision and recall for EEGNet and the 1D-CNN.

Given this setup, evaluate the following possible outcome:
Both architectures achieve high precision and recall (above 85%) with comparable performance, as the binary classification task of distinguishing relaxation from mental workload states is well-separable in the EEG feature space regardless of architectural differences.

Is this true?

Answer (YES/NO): NO